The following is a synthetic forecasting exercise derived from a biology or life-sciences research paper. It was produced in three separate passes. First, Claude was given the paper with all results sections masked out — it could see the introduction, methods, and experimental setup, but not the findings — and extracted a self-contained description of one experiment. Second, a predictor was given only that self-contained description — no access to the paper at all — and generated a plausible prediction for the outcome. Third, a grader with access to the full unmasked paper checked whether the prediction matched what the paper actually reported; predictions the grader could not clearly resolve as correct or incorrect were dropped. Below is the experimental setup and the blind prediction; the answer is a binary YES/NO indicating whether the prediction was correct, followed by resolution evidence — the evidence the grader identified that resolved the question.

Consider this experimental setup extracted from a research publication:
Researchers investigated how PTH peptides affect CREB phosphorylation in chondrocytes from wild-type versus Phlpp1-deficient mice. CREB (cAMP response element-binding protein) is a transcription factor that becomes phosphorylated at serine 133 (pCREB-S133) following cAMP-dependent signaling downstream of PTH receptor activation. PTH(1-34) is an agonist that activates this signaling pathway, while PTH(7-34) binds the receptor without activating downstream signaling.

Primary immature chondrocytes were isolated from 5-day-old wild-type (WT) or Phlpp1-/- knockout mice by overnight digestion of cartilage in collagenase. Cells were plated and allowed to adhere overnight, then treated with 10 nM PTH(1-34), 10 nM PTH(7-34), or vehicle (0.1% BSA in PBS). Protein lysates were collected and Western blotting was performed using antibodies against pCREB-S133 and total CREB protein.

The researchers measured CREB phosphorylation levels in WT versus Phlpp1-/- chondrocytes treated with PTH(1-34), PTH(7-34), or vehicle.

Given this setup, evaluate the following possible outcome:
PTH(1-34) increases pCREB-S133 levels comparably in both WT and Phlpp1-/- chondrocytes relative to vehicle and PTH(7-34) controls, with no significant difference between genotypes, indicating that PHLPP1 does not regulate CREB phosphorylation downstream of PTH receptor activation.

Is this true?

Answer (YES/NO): NO